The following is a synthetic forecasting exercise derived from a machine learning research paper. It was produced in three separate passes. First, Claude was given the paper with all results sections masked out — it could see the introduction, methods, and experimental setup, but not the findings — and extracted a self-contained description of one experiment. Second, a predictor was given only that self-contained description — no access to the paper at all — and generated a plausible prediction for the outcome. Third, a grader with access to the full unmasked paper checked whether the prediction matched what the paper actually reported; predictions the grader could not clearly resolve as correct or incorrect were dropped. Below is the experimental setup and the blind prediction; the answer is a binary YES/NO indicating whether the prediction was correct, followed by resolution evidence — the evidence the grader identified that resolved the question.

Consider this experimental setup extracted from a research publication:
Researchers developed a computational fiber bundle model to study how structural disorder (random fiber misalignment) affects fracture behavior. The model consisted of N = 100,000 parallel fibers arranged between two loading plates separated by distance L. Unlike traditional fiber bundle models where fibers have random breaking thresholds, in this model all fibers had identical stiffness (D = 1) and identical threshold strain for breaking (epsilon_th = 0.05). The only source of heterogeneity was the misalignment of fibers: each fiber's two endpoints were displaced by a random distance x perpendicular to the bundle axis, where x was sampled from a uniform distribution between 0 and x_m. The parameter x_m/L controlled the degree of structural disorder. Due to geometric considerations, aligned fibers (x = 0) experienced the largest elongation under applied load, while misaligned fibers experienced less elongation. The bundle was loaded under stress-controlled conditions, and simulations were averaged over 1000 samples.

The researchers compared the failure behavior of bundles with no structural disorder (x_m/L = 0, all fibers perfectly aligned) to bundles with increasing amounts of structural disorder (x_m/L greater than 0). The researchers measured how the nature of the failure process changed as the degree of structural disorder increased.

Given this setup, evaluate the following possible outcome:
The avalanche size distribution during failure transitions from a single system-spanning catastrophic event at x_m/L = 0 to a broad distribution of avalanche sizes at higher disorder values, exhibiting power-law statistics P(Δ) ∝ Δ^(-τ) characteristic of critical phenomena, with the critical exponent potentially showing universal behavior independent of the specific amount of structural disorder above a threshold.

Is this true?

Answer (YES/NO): NO